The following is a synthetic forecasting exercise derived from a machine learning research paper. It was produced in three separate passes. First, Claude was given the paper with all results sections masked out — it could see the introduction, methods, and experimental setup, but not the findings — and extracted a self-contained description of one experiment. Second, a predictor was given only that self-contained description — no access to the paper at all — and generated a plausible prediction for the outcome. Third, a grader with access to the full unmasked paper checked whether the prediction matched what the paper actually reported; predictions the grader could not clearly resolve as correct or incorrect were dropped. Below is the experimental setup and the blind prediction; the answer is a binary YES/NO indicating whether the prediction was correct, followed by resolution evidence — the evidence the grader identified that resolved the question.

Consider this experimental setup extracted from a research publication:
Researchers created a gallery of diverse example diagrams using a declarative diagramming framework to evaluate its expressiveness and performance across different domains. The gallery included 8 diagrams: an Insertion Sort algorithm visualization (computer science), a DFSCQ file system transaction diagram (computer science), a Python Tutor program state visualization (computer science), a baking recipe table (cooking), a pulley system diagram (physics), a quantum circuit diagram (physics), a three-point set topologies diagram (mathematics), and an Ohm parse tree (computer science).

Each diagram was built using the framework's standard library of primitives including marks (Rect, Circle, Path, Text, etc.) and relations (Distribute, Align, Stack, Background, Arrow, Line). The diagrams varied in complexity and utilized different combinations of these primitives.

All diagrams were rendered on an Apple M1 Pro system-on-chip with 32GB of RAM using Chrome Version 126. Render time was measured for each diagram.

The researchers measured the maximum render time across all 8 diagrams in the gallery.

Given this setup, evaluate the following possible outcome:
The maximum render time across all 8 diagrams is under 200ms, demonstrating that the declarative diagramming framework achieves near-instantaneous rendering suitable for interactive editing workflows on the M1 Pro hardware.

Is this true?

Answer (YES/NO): YES